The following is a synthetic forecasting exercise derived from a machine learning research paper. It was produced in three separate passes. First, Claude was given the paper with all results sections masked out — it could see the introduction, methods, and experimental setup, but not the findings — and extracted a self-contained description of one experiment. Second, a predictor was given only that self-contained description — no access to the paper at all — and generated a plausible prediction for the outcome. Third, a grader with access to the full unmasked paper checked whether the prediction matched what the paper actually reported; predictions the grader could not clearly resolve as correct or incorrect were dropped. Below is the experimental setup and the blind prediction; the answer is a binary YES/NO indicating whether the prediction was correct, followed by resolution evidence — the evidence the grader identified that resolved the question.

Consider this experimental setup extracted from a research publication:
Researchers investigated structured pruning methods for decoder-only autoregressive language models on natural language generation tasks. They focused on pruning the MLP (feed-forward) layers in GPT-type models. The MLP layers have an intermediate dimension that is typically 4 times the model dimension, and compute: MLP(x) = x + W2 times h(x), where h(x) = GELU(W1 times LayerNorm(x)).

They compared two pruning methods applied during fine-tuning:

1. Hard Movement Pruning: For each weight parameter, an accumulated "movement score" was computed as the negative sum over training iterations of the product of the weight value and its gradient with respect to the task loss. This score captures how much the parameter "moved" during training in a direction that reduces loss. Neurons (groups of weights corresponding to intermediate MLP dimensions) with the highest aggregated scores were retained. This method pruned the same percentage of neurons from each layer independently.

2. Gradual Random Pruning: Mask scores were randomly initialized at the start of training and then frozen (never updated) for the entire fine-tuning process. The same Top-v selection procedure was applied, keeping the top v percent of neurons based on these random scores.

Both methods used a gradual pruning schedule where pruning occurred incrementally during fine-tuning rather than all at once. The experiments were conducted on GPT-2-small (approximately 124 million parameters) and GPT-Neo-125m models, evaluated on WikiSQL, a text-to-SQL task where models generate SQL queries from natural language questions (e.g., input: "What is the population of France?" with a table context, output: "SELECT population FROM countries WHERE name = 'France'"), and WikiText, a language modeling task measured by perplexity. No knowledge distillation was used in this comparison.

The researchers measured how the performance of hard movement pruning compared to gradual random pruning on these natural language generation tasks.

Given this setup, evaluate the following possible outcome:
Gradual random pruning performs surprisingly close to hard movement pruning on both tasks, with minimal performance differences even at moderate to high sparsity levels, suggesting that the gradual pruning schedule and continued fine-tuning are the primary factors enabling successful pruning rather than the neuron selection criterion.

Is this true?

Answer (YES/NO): YES